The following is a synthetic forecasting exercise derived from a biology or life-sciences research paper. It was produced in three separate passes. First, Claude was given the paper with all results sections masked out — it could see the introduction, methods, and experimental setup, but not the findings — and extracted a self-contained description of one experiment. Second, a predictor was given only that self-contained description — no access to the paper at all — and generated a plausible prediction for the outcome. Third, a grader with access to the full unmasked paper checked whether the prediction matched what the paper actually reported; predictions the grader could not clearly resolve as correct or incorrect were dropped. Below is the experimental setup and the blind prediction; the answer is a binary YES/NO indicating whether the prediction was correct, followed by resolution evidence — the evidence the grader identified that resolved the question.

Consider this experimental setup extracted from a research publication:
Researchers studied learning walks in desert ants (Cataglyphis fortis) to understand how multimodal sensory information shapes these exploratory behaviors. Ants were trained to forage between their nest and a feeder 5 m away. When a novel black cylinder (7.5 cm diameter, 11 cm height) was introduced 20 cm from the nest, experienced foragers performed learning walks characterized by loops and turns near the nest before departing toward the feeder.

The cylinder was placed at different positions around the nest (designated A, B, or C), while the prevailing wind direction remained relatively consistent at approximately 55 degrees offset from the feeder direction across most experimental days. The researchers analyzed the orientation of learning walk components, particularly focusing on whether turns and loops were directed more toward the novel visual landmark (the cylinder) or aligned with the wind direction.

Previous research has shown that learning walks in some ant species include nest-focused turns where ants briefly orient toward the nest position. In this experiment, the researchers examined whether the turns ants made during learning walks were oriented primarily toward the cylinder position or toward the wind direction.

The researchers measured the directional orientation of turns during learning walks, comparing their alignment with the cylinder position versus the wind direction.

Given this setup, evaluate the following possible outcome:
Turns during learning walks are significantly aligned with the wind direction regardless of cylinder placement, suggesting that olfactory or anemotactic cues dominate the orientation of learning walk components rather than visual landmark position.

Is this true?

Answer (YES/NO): YES